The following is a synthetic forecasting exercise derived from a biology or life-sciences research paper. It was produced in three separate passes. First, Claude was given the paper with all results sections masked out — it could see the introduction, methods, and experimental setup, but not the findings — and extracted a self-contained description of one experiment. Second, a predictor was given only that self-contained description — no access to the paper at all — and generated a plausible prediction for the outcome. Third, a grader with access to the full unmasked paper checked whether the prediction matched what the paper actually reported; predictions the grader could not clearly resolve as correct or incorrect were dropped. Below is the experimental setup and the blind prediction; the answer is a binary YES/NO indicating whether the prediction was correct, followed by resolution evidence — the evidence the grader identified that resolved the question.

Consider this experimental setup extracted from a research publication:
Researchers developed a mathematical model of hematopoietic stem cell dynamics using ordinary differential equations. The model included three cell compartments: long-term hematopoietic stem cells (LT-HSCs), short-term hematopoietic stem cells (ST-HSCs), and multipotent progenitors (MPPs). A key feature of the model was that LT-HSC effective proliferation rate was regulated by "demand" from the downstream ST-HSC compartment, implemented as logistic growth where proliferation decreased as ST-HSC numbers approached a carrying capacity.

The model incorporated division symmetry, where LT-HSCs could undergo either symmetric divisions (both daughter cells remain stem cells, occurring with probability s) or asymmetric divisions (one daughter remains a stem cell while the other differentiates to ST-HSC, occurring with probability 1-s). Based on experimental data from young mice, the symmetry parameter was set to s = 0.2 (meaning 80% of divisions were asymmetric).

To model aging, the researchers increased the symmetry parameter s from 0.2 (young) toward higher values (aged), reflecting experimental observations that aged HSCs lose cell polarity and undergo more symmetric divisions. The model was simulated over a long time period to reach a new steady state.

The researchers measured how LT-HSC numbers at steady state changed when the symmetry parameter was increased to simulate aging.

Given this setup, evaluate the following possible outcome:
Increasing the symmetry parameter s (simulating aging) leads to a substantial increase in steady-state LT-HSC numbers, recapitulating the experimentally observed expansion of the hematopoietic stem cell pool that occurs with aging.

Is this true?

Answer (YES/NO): YES